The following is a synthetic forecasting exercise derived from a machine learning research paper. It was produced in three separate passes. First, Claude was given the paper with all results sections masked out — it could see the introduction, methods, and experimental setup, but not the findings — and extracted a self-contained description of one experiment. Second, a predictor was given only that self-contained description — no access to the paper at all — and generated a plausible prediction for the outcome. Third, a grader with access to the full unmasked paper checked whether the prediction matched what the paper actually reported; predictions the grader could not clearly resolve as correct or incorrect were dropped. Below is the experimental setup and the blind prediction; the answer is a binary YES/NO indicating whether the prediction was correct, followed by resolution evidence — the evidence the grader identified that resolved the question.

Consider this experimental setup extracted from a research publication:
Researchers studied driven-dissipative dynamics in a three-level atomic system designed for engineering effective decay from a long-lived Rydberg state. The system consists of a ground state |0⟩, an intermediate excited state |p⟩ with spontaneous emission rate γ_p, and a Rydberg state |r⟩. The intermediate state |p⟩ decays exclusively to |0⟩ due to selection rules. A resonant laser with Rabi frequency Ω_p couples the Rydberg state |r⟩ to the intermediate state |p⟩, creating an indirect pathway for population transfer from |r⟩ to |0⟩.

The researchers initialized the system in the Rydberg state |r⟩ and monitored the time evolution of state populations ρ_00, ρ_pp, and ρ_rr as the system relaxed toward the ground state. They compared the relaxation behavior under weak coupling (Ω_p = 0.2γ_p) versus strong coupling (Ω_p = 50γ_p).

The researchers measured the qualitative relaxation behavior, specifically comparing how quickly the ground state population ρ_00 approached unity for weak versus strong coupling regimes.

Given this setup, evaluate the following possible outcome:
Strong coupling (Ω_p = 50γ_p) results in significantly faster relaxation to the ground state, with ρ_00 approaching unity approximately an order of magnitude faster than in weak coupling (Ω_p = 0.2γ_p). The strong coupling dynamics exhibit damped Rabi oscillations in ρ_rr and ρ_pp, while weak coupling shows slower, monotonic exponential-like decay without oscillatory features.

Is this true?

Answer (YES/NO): YES